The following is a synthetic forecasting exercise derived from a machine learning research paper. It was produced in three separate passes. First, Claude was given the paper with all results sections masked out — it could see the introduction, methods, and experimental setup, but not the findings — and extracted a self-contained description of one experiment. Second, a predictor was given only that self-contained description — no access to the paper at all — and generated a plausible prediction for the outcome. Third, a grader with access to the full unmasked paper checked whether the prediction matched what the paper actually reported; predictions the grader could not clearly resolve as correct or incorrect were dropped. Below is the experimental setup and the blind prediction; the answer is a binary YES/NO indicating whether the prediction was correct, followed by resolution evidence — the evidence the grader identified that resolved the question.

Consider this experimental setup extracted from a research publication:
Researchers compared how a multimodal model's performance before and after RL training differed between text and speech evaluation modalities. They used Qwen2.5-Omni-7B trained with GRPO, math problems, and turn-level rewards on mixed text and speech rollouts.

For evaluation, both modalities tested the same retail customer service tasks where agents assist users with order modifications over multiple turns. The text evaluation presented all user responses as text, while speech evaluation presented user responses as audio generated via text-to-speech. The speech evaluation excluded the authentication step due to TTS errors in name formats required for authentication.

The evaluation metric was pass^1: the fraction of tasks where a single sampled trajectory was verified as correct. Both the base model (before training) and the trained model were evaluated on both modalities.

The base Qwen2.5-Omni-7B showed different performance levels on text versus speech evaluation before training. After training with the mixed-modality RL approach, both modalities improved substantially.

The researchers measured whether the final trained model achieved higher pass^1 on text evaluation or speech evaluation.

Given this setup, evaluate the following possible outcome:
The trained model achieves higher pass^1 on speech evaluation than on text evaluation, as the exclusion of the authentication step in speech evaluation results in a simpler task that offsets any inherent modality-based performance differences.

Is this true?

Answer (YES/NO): YES